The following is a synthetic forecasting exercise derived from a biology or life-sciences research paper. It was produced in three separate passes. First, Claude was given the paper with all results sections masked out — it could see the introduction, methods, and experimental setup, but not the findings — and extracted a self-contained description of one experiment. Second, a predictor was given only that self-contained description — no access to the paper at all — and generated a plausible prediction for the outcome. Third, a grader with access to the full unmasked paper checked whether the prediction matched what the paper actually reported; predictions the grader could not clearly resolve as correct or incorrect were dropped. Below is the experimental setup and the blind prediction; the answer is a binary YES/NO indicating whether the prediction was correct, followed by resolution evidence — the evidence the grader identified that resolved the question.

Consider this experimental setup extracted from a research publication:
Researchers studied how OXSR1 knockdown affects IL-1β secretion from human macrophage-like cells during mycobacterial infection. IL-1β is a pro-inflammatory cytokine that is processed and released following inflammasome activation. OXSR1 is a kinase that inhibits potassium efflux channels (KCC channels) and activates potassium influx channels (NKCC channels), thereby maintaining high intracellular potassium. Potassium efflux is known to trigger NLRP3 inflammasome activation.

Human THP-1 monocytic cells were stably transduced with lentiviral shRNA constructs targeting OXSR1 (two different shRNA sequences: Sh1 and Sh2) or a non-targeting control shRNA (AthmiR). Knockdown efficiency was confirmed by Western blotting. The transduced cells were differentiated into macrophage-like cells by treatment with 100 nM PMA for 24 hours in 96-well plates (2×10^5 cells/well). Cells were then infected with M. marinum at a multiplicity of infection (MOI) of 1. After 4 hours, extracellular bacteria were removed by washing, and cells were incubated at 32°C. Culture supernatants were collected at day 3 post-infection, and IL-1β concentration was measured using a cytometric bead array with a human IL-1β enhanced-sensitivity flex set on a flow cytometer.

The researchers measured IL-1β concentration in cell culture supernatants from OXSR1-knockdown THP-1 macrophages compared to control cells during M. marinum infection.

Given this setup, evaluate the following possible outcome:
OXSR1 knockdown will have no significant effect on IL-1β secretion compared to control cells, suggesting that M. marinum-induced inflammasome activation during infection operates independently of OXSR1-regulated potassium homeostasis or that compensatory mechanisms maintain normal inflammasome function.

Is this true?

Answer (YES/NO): NO